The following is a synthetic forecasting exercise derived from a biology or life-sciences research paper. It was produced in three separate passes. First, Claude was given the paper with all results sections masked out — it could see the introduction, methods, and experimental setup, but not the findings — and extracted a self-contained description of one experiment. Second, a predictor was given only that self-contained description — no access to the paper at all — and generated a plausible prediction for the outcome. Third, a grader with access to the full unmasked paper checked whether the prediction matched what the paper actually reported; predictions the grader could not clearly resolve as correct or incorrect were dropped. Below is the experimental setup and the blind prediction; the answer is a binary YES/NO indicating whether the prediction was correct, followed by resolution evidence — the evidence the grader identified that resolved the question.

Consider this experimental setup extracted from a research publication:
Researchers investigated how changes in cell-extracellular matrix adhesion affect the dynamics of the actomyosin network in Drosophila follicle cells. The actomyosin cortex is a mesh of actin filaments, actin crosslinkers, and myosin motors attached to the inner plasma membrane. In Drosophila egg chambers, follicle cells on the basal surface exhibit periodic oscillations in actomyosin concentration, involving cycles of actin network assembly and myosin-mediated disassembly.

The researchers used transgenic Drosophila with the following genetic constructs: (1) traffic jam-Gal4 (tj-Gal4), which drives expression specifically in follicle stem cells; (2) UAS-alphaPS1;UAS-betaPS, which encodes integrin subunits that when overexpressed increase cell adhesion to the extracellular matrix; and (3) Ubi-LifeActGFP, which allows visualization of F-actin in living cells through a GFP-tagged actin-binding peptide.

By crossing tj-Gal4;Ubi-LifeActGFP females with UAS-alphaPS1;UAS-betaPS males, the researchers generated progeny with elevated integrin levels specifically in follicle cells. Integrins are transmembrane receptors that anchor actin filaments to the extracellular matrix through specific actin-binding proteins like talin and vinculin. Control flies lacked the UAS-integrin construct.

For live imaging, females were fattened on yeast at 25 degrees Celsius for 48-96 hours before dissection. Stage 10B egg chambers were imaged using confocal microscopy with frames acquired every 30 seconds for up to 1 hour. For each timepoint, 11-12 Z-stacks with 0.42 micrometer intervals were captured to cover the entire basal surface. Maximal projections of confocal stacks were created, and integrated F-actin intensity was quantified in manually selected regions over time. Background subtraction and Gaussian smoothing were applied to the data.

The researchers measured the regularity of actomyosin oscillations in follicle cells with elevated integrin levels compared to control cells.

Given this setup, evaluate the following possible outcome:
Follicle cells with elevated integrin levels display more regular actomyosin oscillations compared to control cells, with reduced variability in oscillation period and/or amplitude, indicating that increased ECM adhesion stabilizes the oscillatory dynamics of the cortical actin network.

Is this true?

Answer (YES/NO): NO